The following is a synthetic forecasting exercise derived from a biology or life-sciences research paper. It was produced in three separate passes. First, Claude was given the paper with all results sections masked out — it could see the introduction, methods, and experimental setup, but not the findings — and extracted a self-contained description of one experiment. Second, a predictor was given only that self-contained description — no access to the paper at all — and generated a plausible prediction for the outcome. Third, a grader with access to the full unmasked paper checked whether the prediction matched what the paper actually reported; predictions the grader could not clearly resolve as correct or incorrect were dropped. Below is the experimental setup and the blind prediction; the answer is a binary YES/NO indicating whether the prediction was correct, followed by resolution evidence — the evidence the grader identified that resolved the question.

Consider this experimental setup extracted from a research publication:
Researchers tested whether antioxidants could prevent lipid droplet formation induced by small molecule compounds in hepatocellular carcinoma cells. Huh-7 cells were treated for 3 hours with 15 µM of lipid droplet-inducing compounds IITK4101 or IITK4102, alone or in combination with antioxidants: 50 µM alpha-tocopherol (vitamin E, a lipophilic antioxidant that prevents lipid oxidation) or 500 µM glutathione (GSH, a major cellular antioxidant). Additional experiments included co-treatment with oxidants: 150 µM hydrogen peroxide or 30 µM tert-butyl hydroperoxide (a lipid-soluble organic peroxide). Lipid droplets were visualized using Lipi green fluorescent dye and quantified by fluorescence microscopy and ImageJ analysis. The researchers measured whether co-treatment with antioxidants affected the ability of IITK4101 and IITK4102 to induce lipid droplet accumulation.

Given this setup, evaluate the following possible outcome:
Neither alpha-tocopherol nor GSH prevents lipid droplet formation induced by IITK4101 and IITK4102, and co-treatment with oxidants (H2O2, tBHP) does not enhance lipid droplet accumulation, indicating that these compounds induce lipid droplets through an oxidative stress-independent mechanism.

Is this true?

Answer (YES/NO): NO